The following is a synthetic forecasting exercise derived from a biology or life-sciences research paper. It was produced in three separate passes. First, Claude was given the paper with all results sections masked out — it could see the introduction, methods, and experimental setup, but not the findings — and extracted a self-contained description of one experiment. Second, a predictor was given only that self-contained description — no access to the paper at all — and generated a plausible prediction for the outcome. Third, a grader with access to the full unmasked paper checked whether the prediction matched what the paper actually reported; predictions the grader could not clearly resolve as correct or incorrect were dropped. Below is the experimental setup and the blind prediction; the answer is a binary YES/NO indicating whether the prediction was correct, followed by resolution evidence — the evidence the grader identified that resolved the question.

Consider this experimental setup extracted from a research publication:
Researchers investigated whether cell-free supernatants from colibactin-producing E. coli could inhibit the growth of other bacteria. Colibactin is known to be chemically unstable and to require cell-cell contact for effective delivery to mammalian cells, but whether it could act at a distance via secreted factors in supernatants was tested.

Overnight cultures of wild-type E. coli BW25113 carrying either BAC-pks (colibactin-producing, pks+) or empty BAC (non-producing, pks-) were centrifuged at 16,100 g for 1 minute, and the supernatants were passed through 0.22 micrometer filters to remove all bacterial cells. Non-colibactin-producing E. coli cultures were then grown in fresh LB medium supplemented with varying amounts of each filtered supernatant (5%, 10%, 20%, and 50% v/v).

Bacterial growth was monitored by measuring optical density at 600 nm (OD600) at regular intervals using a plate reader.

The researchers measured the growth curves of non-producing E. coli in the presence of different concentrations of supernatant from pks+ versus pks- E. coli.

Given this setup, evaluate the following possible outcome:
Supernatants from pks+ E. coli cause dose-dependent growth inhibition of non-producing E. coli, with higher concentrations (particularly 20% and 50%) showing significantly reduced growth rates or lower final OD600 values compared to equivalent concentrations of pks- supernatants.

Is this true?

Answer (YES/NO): NO